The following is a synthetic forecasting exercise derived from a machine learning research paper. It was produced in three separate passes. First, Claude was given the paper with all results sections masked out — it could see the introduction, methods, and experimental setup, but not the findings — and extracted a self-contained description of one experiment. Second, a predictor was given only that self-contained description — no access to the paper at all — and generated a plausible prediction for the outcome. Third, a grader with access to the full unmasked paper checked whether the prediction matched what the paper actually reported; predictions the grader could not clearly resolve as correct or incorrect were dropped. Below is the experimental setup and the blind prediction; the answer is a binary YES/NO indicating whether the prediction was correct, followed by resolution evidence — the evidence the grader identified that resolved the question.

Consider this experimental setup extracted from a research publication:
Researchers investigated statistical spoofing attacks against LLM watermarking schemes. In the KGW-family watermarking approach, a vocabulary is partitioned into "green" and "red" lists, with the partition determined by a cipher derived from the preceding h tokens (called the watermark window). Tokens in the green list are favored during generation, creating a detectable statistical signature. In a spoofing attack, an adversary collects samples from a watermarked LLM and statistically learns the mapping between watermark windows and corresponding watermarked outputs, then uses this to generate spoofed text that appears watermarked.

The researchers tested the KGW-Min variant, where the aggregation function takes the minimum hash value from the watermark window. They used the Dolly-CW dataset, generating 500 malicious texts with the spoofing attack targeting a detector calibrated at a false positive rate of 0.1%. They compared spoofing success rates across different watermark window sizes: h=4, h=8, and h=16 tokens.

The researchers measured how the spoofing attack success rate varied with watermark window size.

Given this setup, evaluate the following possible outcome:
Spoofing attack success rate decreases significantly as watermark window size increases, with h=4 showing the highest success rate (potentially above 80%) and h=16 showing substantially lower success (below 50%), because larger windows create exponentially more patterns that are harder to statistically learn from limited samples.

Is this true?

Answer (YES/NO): YES